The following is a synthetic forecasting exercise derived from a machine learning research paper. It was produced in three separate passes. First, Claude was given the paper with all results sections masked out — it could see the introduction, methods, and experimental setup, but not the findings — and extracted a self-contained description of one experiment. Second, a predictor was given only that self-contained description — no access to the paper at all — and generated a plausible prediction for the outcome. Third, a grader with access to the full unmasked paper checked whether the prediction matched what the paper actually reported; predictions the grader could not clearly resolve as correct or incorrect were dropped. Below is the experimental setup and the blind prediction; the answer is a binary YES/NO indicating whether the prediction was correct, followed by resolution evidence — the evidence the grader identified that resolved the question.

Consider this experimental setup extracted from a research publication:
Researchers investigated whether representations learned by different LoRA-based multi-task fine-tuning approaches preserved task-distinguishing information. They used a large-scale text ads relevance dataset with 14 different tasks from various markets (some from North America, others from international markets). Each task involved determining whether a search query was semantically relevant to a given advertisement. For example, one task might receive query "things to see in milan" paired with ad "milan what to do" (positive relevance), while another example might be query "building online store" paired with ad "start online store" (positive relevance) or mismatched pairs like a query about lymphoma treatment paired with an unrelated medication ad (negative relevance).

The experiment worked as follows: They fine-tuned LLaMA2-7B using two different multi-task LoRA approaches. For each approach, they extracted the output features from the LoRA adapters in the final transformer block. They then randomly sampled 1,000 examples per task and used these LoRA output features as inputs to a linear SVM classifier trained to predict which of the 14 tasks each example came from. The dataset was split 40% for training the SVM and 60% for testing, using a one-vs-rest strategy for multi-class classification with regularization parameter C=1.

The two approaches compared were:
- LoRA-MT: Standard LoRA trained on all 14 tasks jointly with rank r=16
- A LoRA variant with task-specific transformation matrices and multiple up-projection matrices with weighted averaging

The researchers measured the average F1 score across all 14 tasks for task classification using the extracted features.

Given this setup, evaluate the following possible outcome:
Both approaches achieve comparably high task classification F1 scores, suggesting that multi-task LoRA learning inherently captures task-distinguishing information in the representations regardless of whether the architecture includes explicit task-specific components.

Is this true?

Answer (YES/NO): NO